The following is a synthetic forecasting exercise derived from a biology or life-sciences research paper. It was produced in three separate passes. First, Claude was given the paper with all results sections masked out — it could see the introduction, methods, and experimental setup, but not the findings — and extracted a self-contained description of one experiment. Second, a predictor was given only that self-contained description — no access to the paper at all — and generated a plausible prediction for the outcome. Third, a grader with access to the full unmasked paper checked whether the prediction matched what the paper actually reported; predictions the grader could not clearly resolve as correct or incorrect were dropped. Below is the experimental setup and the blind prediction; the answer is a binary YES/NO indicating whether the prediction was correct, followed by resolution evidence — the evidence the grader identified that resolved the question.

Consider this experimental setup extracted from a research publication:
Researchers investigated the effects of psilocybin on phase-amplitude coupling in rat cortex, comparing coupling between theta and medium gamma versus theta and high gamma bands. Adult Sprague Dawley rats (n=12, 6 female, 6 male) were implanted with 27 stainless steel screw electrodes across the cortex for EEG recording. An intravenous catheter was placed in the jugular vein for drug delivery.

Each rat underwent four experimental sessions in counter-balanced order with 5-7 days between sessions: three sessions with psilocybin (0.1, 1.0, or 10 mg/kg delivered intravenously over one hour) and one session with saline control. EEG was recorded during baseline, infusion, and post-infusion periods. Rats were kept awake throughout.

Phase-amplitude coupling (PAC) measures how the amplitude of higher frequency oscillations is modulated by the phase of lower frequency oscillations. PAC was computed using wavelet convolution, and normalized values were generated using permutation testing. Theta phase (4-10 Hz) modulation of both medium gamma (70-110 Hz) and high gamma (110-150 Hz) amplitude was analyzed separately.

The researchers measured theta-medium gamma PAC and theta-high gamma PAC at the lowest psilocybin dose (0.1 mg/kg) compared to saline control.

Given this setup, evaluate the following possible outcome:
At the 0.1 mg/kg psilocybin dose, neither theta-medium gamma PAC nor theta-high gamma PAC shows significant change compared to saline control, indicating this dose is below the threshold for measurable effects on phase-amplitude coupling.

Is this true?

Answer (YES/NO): YES